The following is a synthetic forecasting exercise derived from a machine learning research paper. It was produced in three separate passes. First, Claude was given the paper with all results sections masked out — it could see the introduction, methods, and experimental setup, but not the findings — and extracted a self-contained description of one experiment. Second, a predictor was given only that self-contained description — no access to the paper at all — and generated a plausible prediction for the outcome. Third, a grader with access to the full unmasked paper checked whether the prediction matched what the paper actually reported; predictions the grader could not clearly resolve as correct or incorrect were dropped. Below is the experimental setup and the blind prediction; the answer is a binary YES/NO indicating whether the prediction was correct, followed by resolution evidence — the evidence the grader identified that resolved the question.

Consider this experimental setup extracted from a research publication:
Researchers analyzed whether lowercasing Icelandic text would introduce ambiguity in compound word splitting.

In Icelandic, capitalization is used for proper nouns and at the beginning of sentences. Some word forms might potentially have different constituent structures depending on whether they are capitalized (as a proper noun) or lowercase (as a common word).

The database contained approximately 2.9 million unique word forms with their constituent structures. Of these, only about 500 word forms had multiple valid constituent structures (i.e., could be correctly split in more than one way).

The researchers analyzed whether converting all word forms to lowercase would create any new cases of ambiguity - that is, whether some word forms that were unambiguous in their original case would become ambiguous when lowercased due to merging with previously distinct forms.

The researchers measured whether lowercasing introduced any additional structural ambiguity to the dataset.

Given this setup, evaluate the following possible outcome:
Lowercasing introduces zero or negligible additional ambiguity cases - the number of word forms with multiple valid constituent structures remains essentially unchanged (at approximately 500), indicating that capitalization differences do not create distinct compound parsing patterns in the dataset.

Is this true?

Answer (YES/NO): YES